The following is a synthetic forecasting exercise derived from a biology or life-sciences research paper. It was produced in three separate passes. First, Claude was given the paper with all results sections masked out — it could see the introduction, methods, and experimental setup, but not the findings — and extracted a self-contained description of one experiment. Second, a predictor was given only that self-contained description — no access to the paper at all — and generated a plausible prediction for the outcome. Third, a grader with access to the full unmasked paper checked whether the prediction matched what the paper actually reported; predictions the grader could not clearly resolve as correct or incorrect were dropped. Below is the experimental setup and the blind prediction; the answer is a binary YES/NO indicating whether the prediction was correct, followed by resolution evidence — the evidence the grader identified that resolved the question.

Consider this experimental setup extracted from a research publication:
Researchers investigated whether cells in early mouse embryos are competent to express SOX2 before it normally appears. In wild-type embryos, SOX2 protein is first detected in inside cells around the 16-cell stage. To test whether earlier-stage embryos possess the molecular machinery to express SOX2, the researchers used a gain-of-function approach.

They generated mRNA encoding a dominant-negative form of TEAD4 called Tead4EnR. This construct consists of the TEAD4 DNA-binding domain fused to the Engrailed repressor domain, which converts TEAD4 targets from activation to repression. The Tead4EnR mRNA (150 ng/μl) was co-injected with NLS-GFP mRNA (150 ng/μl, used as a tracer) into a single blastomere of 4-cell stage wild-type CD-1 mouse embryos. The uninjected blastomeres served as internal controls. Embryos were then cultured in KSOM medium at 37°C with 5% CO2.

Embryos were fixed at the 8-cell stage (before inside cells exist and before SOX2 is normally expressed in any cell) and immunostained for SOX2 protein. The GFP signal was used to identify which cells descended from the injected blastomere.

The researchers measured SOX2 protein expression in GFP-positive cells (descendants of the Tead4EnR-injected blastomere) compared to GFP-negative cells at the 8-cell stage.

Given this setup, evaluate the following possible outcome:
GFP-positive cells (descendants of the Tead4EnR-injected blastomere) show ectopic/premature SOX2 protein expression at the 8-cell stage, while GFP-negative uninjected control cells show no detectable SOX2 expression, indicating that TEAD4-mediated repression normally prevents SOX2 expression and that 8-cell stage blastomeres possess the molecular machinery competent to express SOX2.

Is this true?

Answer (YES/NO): NO